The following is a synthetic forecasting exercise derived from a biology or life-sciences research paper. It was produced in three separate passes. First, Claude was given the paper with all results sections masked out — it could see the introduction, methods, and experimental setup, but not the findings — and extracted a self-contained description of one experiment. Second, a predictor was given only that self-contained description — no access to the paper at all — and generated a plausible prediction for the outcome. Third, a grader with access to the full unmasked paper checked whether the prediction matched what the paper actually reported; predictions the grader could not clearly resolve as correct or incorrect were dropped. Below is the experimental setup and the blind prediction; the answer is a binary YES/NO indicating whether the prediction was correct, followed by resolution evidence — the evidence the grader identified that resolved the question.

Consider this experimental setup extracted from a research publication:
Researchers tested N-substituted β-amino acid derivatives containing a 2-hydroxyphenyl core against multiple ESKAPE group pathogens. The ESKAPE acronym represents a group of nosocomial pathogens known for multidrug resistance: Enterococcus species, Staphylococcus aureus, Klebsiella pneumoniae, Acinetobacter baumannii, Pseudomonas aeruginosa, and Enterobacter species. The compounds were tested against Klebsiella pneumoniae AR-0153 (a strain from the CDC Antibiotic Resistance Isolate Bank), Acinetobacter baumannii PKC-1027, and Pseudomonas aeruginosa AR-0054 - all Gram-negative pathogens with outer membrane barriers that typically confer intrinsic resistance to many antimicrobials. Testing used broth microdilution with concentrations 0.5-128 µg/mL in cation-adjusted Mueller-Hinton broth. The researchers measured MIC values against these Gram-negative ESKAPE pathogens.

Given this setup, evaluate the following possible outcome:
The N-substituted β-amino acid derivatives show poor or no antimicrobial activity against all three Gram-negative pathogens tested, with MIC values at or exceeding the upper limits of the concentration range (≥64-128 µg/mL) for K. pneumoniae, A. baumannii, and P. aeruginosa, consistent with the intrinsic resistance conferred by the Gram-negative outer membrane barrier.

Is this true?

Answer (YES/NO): YES